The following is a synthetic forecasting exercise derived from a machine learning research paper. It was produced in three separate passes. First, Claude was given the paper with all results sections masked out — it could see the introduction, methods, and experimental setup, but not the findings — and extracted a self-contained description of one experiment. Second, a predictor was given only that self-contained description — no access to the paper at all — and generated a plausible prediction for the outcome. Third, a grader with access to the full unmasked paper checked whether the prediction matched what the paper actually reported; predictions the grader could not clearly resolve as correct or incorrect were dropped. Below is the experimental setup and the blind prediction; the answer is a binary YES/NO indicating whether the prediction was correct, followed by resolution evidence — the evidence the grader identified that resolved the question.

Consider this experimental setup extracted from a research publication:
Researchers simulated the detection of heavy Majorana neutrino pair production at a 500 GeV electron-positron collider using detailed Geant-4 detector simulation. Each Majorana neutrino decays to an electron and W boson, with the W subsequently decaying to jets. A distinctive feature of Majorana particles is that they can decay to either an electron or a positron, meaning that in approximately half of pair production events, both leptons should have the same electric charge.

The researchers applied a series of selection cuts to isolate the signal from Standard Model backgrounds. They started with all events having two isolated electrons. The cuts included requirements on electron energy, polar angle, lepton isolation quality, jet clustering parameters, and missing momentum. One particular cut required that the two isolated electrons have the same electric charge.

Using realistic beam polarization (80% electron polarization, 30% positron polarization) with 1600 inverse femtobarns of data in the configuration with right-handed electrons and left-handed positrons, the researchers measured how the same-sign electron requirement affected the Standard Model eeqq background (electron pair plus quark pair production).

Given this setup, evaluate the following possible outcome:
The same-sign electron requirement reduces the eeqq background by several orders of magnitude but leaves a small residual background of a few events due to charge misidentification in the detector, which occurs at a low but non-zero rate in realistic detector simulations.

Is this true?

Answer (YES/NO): NO